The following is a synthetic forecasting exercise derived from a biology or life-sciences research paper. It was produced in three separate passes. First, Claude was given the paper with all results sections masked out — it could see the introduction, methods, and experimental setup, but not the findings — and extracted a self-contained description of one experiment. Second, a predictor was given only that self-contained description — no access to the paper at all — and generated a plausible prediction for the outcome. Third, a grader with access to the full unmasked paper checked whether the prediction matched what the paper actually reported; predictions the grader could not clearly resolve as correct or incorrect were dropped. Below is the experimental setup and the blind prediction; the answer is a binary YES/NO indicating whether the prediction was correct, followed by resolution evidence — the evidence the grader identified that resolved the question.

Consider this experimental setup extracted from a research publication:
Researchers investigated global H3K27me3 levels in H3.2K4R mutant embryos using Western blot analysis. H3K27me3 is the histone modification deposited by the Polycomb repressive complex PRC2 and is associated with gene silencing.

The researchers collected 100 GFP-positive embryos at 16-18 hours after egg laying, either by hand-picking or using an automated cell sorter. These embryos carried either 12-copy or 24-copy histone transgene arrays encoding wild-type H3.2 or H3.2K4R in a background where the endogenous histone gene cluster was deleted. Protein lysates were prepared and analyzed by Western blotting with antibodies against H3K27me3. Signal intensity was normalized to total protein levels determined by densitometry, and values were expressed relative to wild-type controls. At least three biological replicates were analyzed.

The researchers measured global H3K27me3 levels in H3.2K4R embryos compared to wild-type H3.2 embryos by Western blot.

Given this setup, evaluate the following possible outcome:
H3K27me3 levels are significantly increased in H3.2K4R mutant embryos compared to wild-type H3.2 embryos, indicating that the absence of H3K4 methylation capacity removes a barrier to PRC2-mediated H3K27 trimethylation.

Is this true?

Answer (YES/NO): NO